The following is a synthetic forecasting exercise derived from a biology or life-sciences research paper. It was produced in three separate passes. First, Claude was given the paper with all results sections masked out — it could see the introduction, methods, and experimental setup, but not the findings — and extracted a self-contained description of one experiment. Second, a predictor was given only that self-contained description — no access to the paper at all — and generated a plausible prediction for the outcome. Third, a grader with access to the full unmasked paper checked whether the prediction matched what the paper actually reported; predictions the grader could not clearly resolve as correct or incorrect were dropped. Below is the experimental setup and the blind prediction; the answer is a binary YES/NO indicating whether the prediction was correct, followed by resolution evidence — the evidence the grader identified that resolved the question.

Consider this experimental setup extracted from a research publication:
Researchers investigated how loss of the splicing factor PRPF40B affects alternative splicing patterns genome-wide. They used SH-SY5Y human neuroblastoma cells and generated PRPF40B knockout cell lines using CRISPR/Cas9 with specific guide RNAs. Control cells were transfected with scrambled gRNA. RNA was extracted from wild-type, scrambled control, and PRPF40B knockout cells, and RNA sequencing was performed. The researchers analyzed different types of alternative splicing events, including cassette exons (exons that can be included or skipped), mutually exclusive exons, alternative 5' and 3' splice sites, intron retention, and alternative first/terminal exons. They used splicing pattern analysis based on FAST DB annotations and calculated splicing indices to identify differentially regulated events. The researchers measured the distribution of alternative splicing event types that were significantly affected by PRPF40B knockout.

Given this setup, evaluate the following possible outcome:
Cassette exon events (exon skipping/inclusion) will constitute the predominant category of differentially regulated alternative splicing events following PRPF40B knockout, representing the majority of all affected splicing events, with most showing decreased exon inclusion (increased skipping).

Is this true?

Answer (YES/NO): NO